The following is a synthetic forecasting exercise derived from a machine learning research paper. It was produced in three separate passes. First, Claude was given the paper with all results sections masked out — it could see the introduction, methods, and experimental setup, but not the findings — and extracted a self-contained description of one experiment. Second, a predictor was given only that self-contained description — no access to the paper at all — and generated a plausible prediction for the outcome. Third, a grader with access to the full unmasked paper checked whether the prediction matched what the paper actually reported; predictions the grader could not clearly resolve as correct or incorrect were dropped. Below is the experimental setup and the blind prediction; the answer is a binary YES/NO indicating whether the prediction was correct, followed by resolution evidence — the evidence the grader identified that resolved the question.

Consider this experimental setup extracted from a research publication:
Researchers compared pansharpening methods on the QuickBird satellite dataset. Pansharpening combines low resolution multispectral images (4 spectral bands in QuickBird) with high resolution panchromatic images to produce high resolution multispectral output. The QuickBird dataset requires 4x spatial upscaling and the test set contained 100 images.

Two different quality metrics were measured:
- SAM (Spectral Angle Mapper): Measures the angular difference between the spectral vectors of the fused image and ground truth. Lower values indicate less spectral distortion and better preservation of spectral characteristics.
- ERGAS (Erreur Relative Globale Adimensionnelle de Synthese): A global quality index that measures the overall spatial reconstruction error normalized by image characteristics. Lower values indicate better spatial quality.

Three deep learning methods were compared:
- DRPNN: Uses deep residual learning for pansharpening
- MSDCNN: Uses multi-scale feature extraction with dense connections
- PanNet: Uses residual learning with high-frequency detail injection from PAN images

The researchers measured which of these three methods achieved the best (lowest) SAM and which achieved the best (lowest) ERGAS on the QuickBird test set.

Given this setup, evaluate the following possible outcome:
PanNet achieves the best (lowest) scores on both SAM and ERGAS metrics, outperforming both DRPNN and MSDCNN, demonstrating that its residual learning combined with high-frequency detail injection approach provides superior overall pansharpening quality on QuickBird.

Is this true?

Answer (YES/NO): NO